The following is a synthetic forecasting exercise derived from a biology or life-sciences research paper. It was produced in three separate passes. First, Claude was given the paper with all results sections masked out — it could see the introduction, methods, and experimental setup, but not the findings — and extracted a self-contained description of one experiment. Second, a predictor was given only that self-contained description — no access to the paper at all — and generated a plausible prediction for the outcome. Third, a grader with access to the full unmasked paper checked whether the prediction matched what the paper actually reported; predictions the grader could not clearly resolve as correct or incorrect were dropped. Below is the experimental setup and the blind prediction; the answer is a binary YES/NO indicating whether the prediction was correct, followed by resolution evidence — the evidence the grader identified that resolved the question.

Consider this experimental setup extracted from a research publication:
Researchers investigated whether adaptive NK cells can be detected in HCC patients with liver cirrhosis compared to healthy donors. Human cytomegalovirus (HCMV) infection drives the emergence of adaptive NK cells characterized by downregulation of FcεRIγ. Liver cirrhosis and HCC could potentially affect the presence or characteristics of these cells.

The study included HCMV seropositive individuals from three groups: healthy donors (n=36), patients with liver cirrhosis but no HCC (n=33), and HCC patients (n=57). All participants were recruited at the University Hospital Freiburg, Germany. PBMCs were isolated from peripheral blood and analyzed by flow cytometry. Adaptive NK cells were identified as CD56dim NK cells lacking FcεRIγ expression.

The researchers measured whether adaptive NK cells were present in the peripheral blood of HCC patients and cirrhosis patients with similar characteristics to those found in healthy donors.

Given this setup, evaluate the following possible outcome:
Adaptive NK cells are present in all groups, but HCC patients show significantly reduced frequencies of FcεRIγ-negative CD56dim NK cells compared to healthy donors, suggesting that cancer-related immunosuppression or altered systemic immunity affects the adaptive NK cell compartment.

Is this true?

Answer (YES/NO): NO